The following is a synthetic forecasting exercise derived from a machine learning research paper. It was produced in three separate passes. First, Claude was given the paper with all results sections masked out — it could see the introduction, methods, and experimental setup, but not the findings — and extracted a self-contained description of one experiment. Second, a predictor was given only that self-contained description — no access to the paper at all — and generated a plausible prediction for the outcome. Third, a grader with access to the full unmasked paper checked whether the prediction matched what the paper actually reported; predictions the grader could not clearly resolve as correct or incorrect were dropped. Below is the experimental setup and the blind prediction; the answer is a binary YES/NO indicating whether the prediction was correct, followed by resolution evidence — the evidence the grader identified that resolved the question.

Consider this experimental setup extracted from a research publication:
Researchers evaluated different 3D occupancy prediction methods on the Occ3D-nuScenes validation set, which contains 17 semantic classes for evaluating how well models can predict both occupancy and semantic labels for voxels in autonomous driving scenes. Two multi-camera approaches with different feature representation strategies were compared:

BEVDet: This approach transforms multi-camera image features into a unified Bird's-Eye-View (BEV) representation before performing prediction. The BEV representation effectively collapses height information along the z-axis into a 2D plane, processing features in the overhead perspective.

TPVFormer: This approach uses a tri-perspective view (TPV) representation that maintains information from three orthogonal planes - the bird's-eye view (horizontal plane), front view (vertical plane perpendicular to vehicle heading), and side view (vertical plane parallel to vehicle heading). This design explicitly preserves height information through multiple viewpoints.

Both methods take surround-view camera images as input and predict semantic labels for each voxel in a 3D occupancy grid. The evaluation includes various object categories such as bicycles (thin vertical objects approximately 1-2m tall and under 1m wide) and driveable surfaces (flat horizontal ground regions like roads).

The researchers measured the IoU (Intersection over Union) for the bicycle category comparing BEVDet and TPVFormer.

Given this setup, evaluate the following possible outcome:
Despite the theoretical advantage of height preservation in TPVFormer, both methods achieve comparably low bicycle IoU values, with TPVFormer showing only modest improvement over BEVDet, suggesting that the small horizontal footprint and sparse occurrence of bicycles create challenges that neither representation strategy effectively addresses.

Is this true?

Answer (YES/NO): NO